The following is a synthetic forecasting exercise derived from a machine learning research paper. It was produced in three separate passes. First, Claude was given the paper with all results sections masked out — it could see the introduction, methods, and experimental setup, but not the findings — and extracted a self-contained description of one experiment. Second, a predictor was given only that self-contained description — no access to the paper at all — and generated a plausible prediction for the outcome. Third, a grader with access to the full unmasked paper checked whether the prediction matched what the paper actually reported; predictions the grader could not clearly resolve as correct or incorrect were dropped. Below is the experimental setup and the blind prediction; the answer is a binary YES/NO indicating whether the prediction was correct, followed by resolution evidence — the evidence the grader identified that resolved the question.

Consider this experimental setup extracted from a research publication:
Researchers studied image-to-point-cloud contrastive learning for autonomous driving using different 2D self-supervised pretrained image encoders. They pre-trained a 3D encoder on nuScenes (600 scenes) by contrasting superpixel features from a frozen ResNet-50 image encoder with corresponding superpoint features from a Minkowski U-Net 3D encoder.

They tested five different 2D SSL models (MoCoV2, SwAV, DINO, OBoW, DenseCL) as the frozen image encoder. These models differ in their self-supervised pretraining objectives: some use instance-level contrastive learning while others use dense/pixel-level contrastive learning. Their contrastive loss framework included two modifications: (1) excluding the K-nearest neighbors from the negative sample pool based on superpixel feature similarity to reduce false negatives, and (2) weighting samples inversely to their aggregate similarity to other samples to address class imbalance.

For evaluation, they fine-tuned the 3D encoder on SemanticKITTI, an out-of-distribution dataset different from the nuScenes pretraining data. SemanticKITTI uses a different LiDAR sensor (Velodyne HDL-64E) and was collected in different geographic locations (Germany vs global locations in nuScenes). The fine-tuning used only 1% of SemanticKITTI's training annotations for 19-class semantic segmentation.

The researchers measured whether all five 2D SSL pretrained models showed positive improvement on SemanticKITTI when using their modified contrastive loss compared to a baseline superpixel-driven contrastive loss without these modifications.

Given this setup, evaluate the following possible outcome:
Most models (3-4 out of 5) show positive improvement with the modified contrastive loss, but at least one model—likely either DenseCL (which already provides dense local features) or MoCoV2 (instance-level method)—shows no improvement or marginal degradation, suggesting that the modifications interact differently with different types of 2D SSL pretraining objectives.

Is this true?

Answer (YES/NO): YES